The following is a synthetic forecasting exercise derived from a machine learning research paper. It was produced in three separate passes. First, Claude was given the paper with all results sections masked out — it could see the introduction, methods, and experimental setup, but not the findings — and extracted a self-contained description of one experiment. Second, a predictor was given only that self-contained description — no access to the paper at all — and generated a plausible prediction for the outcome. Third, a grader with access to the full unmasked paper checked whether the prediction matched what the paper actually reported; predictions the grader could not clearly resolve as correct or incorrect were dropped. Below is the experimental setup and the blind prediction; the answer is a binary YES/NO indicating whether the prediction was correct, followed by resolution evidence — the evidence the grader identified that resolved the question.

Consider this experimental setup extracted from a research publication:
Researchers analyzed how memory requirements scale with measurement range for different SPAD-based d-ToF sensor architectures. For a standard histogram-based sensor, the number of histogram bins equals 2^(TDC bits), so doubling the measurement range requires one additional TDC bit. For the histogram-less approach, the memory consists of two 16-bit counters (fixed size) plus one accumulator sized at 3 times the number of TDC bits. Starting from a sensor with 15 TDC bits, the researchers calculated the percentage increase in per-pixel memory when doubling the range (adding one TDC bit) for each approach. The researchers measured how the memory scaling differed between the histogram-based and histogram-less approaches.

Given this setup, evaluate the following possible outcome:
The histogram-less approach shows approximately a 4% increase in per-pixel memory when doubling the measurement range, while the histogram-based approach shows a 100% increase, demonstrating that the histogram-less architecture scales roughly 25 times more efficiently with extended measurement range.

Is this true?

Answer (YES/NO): YES